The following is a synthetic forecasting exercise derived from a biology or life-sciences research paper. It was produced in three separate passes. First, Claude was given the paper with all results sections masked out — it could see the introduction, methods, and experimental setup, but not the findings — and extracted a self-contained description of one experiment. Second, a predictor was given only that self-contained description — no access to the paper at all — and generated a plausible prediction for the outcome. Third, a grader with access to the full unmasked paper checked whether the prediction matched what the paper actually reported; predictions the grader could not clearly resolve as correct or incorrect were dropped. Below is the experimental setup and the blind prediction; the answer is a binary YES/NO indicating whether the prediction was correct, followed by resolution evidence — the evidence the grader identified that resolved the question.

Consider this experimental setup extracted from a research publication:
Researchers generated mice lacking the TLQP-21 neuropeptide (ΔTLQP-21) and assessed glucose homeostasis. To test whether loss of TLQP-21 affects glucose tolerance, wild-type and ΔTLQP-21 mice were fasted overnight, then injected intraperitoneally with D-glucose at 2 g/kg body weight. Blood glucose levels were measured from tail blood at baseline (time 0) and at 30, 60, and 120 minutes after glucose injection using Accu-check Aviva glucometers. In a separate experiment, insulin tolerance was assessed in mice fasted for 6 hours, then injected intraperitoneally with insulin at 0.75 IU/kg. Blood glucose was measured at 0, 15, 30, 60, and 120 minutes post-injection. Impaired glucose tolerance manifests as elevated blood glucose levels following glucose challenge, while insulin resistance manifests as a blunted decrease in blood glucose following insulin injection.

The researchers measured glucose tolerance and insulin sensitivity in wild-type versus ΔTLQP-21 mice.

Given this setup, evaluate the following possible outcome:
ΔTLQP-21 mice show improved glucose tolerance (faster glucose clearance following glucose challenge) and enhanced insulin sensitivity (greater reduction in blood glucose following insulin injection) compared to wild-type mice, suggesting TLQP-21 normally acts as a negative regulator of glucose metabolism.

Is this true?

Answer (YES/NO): NO